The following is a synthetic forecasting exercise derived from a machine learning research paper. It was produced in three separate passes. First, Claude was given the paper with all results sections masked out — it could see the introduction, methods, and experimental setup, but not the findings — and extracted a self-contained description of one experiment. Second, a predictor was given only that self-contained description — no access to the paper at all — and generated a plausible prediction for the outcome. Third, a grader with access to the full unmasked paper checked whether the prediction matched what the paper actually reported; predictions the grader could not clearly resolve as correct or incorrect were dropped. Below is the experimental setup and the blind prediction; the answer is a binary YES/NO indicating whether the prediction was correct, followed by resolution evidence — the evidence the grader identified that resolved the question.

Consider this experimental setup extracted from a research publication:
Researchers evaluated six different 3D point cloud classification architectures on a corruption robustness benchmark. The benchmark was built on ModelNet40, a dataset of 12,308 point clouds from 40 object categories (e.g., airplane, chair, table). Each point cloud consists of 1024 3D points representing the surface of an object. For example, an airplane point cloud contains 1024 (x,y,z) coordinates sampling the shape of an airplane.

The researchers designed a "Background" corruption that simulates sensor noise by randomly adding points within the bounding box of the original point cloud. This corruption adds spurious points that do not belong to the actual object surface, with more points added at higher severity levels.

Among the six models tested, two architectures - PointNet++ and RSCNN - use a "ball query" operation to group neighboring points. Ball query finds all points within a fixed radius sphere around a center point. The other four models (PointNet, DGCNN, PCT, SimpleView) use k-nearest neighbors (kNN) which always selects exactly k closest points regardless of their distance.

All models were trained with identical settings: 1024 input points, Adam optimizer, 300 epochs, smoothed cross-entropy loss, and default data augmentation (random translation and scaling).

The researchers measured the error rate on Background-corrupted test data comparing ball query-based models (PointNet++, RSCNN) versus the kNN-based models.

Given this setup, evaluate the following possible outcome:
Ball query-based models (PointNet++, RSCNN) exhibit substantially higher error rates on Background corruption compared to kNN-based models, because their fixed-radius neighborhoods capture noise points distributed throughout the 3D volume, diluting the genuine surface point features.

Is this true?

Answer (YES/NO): NO